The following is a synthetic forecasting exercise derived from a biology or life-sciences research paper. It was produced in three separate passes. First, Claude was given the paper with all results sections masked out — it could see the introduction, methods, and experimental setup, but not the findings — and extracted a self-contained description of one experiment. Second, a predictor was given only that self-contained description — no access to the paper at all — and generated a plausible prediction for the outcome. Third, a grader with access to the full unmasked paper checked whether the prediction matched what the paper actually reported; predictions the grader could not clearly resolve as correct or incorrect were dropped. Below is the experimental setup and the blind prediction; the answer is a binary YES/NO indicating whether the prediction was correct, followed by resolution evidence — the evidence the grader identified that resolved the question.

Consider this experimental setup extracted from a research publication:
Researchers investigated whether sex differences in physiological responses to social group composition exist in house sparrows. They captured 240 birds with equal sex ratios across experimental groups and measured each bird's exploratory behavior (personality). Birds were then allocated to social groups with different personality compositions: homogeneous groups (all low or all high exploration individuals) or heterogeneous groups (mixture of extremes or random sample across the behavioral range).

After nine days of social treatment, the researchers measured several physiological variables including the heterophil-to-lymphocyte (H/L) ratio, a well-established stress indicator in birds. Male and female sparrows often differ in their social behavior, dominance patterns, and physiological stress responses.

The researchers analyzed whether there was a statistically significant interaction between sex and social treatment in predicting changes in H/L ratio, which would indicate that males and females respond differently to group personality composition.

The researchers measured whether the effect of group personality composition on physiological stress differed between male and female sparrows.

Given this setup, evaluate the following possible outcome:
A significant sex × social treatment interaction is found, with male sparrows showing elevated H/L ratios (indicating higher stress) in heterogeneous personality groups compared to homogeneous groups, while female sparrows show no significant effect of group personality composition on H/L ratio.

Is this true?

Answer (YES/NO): NO